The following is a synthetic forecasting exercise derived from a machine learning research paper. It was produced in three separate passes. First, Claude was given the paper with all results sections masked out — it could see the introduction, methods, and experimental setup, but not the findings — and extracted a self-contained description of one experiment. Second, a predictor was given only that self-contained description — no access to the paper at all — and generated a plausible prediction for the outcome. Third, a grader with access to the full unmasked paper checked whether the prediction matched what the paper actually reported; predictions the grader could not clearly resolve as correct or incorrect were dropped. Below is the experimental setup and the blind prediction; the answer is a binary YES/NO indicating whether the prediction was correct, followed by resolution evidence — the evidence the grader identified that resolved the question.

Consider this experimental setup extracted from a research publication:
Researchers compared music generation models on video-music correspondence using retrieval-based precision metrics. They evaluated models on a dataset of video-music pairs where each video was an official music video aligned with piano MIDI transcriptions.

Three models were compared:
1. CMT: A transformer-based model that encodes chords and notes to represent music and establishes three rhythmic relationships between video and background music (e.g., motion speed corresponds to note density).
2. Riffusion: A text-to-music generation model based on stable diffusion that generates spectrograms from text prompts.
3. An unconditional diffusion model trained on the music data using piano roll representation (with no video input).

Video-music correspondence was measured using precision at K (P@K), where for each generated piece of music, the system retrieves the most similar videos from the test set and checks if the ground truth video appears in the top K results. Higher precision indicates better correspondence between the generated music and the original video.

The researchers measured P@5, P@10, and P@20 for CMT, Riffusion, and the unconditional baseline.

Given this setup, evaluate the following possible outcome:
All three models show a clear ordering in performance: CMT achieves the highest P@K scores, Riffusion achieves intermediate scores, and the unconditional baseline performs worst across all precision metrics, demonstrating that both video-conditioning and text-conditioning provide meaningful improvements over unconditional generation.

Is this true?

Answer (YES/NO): NO